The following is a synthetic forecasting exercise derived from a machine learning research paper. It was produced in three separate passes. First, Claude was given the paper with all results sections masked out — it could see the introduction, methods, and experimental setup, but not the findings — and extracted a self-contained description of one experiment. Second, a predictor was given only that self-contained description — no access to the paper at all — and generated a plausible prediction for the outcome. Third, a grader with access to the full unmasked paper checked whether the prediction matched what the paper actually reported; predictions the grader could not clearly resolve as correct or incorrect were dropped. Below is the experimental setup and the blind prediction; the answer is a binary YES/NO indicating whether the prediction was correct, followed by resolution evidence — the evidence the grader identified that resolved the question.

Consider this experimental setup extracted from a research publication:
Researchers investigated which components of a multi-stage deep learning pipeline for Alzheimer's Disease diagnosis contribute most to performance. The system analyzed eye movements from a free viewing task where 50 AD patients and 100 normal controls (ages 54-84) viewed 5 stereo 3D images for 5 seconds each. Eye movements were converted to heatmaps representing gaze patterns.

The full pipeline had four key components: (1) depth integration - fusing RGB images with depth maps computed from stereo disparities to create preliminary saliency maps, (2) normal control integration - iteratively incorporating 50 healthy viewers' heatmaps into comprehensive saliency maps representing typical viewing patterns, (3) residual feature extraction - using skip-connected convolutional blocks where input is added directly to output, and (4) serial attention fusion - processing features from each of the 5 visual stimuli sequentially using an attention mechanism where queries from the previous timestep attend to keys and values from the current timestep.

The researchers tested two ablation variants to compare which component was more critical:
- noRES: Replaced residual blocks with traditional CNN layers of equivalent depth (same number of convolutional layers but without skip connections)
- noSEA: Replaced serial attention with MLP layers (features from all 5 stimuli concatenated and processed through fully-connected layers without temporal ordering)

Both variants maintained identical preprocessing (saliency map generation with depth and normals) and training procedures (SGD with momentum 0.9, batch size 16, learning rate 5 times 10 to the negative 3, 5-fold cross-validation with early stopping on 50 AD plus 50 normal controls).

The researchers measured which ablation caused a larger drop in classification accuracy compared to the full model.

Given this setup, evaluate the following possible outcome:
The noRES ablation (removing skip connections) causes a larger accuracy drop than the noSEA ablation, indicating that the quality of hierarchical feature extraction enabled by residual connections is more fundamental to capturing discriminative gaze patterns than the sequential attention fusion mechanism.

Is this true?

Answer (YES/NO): NO